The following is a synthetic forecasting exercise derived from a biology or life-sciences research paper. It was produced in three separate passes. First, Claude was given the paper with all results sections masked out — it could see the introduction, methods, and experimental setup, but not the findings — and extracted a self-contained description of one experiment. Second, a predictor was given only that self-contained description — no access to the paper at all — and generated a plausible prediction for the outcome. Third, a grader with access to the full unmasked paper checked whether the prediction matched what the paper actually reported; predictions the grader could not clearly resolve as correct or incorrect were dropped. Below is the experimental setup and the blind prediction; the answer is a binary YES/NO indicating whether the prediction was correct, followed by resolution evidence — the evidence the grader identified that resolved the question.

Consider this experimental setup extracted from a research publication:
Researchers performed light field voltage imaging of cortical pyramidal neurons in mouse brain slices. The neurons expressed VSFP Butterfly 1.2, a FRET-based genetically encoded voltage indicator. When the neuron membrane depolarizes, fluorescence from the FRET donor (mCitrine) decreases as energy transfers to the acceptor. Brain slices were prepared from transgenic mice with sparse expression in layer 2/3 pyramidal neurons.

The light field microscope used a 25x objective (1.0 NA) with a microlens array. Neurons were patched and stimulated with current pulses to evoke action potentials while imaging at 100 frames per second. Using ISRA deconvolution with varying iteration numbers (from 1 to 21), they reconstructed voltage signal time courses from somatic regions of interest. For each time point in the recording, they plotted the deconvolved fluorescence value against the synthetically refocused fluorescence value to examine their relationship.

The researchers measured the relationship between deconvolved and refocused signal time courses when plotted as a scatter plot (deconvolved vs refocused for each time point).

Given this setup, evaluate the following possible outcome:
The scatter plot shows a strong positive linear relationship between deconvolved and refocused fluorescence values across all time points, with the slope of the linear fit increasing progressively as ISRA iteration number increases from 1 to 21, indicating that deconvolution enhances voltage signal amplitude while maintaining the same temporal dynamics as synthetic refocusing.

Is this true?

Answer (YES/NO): YES